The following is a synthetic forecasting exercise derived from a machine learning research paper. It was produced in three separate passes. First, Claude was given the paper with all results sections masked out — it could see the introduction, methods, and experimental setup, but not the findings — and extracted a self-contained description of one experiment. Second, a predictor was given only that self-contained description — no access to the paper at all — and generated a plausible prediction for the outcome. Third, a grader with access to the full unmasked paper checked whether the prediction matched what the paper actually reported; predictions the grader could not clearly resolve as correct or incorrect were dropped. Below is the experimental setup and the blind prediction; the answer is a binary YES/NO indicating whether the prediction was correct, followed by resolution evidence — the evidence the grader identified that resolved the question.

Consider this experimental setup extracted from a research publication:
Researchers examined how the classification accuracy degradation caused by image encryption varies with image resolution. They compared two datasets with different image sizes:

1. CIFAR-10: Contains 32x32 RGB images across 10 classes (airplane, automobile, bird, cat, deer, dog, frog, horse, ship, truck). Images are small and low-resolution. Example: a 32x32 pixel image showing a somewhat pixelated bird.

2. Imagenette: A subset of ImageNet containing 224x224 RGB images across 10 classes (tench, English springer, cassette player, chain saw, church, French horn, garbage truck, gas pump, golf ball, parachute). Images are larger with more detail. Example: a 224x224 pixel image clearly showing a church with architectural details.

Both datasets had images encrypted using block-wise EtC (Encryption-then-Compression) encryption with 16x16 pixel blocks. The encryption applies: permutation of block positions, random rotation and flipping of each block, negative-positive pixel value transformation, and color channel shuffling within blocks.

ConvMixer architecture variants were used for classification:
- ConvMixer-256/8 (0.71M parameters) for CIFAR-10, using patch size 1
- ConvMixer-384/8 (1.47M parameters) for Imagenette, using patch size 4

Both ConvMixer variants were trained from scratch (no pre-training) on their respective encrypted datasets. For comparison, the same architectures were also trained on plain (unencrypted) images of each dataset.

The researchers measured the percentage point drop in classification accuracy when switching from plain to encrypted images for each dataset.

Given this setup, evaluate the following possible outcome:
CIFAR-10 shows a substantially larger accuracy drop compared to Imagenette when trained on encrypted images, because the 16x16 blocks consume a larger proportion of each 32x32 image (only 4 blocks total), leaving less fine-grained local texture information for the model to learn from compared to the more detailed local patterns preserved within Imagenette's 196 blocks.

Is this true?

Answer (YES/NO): NO